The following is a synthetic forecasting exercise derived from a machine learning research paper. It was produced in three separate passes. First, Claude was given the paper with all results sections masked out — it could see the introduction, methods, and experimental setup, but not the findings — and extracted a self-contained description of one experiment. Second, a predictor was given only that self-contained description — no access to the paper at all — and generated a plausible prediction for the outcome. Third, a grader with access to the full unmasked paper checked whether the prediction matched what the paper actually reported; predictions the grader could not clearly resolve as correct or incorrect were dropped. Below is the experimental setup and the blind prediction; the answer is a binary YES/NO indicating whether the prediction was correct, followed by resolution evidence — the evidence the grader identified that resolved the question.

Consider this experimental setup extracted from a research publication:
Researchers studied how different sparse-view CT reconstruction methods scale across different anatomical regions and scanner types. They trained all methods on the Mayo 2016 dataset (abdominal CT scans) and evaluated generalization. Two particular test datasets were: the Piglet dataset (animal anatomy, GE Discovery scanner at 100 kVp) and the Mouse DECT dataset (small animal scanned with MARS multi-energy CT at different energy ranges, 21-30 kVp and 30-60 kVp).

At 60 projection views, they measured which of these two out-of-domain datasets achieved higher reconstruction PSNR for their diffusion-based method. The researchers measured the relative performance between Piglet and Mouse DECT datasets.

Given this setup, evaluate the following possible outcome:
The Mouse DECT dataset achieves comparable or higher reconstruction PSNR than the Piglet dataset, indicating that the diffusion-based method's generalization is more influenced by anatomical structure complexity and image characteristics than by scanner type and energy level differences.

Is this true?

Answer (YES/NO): NO